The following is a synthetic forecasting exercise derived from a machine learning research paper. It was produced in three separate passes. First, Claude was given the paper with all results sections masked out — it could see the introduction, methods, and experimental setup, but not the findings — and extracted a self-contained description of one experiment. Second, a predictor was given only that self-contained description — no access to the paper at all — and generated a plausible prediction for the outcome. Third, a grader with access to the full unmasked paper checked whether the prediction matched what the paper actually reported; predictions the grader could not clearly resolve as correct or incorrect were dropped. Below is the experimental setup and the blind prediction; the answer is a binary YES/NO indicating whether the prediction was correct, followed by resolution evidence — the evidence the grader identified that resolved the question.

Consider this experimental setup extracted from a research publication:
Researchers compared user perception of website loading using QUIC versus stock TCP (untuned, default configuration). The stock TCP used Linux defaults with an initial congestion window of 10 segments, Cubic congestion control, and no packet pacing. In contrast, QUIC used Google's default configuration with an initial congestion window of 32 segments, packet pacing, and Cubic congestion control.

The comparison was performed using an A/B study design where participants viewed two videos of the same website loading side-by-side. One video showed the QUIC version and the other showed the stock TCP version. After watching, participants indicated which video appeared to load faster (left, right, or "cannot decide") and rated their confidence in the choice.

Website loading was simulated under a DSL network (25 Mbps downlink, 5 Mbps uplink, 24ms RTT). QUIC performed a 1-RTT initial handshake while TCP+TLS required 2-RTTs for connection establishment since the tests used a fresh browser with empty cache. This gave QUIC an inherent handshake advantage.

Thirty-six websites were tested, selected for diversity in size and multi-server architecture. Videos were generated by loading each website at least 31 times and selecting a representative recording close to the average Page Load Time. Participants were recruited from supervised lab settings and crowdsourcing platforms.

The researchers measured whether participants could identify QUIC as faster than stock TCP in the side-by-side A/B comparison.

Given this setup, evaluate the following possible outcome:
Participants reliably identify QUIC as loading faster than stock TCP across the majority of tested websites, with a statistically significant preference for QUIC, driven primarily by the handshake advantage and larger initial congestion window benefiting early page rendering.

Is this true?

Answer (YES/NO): YES